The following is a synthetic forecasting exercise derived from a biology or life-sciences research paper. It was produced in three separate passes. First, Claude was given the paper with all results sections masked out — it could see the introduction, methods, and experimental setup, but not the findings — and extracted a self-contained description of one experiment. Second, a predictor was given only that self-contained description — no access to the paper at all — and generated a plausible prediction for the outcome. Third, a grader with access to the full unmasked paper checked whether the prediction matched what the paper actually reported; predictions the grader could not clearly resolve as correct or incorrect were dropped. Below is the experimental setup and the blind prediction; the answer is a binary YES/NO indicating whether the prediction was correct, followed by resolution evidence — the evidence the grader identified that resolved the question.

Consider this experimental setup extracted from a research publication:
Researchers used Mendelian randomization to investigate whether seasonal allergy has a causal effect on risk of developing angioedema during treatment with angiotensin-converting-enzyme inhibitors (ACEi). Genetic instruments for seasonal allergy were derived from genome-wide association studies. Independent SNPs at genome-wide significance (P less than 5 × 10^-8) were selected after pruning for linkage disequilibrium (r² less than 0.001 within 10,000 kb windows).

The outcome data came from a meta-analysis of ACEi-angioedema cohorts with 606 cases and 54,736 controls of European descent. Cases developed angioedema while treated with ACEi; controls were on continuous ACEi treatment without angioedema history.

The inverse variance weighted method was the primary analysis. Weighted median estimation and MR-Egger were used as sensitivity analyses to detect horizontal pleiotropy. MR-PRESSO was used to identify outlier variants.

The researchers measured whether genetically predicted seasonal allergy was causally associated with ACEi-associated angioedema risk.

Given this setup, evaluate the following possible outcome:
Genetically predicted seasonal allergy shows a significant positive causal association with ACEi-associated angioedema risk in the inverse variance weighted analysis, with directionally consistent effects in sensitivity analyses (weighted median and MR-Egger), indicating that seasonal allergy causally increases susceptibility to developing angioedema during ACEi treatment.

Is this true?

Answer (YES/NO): NO